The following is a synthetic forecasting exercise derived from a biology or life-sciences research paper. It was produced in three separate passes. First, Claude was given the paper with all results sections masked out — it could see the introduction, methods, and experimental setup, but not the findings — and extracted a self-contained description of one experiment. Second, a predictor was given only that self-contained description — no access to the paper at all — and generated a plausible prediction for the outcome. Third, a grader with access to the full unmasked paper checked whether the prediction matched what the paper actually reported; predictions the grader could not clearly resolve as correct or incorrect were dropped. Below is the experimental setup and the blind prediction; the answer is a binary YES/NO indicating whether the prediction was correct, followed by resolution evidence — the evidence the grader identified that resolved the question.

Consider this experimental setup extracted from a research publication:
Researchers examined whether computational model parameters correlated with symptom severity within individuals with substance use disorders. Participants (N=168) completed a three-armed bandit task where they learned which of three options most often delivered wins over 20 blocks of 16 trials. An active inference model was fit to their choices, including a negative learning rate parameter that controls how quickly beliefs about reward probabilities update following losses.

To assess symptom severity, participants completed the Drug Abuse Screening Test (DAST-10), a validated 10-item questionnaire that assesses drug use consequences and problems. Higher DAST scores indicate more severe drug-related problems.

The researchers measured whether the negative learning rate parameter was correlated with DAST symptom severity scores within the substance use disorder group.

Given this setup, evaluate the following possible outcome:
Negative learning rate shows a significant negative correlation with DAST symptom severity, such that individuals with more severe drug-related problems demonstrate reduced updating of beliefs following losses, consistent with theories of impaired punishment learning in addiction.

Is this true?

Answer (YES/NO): NO